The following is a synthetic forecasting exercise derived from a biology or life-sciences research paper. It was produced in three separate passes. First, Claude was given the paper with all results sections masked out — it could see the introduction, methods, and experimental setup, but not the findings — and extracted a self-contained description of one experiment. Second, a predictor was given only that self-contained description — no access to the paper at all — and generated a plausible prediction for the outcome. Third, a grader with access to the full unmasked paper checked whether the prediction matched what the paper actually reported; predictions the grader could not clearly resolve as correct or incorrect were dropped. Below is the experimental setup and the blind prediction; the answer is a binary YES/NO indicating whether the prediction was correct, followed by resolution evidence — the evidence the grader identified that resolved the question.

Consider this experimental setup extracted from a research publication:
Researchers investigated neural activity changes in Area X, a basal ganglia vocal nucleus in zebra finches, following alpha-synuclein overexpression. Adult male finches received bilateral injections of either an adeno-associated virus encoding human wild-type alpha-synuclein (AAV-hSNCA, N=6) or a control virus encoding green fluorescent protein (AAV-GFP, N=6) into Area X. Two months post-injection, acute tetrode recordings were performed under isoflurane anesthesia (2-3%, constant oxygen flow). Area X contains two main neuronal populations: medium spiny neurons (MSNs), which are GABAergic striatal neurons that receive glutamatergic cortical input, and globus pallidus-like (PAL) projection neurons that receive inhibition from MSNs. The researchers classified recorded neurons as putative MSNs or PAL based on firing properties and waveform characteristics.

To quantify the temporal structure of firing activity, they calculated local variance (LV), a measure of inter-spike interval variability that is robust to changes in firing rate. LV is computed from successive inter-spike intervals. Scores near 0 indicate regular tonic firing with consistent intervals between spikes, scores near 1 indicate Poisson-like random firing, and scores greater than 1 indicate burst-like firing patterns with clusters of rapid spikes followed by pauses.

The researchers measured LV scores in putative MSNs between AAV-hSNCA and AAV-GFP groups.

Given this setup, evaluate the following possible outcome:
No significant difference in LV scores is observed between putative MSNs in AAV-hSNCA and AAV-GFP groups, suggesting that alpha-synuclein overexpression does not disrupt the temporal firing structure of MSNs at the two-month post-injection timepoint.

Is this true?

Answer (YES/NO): YES